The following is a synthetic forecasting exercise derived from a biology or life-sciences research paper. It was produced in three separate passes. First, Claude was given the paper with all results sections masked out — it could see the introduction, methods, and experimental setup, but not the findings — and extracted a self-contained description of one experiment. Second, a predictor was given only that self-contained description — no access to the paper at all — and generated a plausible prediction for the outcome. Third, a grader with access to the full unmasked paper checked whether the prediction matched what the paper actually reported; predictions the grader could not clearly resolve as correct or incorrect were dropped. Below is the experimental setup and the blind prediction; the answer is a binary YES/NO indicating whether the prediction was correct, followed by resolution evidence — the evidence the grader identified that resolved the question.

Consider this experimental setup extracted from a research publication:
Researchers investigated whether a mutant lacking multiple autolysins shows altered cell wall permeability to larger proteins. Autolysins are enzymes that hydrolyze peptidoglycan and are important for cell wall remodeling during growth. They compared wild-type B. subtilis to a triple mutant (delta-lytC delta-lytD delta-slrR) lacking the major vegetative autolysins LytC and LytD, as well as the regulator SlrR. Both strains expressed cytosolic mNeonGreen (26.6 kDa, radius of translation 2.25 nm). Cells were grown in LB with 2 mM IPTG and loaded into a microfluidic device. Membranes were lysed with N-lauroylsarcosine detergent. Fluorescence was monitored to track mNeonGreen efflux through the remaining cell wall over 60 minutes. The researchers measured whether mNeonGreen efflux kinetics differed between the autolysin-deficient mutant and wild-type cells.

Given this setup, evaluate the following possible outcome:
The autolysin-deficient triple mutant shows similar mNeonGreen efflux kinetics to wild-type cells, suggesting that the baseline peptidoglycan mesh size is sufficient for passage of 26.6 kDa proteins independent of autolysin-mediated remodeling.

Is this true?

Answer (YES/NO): NO